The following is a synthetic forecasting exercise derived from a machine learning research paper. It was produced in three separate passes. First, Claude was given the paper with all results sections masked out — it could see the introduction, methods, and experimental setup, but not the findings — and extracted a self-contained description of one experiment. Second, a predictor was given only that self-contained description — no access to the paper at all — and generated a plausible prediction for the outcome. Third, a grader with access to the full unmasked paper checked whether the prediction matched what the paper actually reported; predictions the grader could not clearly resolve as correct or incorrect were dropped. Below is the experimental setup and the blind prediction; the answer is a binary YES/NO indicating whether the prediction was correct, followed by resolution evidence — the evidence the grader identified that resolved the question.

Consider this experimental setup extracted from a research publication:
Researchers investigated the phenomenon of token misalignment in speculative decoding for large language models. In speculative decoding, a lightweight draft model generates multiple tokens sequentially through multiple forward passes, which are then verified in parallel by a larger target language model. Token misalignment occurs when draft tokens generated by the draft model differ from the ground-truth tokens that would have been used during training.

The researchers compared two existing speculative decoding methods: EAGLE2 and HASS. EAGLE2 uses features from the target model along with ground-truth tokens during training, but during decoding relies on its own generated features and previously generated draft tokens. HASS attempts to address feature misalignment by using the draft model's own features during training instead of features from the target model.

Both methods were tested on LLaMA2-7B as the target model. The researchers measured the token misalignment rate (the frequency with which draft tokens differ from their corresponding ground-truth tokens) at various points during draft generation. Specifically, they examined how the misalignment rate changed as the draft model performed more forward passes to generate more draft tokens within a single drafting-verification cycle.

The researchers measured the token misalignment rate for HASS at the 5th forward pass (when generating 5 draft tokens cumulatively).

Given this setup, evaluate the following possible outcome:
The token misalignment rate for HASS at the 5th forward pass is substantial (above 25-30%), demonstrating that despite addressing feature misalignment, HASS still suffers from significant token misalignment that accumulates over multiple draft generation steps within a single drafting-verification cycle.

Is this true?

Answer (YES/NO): YES